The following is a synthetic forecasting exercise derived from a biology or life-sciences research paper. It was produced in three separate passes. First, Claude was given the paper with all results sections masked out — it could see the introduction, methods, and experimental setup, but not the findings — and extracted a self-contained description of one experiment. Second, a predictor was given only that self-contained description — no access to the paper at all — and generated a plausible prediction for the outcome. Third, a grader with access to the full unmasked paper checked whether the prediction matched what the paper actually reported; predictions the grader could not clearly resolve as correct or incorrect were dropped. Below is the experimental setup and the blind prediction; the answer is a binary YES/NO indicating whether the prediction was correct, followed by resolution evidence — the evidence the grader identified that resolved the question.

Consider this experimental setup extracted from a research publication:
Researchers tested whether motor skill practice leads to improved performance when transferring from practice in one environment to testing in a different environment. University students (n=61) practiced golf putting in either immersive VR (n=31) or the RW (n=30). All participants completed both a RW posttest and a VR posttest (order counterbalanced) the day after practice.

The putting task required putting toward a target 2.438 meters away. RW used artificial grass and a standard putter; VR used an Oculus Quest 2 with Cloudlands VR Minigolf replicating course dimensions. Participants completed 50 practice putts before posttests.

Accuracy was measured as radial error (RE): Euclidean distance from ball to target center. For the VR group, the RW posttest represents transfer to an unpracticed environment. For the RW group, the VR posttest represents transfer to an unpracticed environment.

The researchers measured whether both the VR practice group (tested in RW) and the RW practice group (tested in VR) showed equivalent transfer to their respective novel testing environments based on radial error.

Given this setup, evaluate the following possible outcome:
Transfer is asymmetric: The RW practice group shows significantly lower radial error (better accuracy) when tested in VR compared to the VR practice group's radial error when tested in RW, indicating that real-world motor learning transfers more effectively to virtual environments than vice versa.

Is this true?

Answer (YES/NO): NO